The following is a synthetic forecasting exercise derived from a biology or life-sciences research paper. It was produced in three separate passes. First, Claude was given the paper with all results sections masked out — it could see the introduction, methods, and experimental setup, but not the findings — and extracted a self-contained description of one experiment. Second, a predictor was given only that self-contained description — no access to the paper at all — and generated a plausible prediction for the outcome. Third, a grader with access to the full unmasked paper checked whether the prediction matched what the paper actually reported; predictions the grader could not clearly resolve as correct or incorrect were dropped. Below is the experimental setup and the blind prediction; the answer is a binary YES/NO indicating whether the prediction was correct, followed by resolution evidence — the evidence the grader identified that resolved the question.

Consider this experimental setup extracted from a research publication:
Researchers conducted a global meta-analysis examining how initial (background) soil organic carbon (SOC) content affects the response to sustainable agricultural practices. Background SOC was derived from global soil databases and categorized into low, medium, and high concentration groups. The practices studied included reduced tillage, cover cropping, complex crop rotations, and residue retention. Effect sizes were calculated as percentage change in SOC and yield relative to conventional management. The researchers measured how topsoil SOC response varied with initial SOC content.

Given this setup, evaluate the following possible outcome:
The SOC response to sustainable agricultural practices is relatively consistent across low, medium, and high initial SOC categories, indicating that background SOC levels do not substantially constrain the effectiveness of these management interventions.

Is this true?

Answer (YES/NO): NO